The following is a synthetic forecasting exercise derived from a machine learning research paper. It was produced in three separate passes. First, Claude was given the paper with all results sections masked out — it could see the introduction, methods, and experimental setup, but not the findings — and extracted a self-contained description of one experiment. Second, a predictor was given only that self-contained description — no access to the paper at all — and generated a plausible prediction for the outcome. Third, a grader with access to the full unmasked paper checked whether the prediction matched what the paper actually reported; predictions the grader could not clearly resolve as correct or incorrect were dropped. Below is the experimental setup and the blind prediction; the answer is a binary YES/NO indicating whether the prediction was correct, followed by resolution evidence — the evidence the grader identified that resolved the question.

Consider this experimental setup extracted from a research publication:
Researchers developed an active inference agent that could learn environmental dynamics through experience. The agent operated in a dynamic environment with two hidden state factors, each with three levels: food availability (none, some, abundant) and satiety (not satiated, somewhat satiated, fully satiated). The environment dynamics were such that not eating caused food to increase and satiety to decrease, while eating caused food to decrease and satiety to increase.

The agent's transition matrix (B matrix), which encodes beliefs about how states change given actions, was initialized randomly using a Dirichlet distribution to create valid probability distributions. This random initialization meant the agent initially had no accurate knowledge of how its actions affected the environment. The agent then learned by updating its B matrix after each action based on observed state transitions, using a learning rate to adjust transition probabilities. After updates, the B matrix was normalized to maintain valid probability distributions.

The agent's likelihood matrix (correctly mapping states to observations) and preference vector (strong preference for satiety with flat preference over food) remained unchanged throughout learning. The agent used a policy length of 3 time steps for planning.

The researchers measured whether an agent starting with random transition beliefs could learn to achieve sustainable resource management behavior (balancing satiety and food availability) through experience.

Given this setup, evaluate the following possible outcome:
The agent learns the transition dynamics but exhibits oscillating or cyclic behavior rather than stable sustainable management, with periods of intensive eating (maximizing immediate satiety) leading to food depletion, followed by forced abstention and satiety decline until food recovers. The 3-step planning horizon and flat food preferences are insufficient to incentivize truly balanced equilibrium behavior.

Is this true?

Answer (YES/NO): NO